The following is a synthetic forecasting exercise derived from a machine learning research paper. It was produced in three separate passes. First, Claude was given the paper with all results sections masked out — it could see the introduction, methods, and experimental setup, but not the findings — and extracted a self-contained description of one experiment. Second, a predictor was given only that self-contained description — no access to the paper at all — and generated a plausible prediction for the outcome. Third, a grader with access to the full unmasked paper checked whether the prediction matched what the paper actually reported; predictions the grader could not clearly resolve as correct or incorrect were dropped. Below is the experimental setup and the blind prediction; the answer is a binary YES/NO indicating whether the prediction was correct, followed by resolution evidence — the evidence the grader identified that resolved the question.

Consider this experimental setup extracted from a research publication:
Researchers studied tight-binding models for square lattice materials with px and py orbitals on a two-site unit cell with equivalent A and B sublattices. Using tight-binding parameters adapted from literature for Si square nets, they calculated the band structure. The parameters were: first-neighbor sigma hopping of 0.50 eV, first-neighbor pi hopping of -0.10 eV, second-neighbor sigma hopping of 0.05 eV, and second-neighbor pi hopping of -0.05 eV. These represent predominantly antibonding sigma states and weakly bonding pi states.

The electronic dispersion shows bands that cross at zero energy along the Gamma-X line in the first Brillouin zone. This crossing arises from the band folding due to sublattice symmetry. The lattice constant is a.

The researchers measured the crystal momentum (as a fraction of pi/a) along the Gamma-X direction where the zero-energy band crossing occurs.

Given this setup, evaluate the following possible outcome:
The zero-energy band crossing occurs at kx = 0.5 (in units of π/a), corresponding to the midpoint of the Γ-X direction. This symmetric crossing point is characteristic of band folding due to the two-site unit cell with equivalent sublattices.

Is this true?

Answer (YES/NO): NO